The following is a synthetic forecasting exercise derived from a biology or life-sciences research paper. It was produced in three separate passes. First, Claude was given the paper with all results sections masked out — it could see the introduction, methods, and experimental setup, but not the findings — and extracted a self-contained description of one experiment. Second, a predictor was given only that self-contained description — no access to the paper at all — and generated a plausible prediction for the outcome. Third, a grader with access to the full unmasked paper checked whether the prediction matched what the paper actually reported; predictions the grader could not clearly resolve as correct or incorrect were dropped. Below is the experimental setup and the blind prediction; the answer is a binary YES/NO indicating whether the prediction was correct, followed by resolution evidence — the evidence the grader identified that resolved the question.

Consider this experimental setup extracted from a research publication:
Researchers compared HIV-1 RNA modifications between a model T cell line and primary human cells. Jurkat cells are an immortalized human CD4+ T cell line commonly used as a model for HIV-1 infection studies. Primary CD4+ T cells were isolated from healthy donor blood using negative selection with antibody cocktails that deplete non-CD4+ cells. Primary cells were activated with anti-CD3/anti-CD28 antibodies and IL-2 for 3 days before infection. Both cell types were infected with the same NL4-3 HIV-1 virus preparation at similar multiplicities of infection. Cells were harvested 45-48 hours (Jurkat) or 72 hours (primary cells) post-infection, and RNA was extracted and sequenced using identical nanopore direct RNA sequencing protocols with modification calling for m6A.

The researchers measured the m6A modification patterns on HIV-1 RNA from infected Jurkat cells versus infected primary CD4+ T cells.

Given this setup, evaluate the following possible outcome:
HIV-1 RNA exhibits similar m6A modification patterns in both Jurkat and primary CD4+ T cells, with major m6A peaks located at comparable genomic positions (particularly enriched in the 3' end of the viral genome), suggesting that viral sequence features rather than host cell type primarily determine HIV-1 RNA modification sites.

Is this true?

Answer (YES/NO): YES